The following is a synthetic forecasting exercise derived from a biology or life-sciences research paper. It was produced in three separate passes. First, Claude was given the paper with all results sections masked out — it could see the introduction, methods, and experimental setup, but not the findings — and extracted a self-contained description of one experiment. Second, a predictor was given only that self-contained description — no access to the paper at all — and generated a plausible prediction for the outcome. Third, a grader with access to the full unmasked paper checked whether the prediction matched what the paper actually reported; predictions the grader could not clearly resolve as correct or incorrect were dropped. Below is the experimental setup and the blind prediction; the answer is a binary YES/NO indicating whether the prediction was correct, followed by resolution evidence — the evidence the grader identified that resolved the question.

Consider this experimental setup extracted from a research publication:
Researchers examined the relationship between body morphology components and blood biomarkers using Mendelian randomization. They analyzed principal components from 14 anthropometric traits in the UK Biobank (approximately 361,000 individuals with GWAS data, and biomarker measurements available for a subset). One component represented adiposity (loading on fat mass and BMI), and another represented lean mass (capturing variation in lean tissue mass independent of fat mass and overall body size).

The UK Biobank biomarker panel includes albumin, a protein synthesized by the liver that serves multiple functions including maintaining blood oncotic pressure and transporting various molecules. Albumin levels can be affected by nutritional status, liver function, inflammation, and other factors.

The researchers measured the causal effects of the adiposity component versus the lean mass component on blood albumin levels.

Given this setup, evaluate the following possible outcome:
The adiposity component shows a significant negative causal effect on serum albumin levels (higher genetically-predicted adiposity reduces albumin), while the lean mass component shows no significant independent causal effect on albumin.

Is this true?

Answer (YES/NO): NO